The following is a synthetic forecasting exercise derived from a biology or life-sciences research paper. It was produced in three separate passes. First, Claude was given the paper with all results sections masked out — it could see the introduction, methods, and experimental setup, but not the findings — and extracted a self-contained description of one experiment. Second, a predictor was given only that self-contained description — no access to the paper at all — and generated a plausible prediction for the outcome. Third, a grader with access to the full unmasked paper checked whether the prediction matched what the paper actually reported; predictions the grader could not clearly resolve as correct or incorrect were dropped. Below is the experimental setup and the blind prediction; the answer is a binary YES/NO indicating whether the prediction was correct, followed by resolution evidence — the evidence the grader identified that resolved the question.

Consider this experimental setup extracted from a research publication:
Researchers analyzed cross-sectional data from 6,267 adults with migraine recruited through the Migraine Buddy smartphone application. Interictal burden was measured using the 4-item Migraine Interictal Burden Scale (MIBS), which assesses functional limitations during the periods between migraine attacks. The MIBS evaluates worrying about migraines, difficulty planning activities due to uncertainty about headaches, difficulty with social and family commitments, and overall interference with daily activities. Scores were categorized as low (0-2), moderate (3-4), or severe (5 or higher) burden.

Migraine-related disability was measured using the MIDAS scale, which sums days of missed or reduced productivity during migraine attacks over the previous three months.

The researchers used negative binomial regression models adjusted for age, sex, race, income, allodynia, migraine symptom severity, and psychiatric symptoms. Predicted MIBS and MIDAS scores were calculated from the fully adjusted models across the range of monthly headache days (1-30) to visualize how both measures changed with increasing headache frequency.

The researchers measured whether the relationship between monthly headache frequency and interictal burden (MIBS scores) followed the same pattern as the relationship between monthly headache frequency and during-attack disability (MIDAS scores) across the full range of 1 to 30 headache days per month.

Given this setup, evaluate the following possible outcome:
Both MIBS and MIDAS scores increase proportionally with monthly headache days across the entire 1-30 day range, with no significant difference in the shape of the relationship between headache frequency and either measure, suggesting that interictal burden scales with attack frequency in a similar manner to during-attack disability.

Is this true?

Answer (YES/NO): NO